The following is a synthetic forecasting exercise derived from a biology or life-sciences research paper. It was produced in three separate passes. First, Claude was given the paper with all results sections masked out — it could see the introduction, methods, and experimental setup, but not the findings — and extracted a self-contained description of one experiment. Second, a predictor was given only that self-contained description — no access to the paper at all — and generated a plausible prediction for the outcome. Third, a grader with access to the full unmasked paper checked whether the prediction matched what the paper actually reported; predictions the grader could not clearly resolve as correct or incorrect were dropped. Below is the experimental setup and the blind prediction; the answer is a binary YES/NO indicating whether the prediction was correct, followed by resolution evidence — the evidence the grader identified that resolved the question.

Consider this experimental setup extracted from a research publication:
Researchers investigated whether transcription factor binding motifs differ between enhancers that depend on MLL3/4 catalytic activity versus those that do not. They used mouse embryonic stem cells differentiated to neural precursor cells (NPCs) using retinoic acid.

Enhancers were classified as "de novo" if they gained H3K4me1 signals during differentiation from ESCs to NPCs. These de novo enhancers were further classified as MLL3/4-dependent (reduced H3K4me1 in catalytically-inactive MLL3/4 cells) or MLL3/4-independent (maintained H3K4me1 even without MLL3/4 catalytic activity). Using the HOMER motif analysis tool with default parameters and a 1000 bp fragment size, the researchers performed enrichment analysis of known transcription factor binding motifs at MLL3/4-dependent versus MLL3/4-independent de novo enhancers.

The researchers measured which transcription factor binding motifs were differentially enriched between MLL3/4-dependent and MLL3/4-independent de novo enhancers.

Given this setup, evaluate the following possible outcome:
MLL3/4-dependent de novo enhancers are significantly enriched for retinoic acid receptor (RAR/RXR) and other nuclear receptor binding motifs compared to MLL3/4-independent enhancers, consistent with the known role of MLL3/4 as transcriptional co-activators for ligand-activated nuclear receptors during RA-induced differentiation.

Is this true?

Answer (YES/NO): NO